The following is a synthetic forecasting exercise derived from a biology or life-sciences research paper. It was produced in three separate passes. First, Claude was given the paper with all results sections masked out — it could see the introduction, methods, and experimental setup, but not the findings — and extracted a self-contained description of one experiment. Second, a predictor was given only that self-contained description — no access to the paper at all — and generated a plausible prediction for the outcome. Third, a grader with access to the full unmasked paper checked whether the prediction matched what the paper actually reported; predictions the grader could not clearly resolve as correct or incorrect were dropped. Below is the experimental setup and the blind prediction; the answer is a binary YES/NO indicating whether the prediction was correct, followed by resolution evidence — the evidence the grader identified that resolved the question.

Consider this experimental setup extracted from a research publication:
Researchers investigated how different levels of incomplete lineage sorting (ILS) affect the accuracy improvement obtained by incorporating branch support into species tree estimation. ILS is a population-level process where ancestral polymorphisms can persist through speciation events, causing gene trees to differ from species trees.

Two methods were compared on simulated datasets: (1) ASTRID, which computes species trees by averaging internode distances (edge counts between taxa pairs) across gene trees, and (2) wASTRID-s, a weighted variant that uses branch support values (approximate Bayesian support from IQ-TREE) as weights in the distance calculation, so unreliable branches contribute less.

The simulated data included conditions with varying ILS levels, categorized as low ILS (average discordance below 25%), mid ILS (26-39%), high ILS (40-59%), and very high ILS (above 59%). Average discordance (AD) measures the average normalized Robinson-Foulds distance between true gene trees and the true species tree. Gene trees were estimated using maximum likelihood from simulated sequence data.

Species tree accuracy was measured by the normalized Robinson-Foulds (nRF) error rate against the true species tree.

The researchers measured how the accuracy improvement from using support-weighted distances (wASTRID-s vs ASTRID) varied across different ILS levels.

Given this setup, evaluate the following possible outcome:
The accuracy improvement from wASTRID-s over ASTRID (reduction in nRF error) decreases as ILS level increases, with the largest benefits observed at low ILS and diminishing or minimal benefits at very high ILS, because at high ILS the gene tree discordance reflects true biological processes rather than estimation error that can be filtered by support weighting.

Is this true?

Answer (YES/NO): NO